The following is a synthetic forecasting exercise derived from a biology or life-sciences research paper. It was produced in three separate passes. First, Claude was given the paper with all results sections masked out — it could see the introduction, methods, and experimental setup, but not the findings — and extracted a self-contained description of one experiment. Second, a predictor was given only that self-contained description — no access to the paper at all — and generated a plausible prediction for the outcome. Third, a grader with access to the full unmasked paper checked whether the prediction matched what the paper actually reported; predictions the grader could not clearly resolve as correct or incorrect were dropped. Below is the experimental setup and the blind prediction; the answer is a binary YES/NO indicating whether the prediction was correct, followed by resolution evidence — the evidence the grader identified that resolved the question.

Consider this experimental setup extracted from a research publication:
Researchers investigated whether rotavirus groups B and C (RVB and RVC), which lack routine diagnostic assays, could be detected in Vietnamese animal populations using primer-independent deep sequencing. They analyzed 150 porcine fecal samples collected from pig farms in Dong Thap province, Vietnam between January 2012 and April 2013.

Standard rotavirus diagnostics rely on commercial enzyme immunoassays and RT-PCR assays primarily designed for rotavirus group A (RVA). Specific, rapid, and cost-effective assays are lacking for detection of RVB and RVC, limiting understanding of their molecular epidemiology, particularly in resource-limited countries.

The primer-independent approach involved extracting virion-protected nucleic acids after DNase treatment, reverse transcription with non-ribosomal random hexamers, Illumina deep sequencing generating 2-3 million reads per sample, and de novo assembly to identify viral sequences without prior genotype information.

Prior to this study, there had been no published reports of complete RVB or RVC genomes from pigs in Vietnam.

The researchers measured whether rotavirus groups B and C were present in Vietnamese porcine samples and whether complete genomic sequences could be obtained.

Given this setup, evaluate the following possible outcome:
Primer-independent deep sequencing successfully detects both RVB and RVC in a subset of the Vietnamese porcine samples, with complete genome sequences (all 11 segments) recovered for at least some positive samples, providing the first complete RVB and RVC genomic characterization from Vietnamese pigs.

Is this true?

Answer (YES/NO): YES